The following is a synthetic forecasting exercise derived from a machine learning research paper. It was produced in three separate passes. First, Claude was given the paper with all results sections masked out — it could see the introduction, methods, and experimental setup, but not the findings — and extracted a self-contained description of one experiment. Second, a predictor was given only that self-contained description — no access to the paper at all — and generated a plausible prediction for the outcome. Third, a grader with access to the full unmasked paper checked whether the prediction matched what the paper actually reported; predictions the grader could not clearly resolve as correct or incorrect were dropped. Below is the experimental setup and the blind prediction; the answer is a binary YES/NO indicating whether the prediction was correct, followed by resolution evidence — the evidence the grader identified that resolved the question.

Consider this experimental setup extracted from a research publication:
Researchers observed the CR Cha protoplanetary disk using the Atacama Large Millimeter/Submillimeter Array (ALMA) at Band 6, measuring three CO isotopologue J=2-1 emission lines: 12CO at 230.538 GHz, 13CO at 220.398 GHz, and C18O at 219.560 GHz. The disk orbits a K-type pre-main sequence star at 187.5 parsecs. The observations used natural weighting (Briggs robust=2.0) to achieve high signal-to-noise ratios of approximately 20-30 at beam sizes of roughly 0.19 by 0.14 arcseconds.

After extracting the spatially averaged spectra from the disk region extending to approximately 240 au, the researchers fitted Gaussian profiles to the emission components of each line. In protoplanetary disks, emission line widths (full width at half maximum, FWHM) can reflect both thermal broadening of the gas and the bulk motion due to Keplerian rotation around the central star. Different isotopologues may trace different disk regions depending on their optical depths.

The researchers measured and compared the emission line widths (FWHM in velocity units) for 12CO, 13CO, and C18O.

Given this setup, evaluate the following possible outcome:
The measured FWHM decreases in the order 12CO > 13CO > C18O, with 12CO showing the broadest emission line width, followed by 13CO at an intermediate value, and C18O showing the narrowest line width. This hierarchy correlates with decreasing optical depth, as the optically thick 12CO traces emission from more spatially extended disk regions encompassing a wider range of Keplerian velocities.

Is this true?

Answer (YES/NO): NO